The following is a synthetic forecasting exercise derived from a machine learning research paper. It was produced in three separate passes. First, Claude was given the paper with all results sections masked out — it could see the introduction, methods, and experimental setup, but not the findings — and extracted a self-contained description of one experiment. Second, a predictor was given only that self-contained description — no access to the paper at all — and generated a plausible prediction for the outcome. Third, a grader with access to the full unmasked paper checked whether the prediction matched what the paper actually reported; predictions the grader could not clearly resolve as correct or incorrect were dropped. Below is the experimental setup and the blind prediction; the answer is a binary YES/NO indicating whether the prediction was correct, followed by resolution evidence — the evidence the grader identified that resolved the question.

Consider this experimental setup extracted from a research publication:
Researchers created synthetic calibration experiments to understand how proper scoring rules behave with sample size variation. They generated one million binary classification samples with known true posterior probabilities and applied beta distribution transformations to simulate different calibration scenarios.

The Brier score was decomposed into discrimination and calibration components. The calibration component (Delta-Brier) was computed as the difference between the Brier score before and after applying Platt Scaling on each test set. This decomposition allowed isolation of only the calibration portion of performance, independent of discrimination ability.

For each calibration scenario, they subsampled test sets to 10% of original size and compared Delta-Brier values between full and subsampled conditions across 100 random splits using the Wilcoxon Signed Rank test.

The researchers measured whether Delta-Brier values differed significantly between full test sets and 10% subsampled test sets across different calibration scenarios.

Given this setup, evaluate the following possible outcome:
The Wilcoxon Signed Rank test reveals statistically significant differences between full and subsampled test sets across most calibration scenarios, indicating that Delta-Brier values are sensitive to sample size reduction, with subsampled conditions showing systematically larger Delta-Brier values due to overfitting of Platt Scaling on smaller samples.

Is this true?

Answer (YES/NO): NO